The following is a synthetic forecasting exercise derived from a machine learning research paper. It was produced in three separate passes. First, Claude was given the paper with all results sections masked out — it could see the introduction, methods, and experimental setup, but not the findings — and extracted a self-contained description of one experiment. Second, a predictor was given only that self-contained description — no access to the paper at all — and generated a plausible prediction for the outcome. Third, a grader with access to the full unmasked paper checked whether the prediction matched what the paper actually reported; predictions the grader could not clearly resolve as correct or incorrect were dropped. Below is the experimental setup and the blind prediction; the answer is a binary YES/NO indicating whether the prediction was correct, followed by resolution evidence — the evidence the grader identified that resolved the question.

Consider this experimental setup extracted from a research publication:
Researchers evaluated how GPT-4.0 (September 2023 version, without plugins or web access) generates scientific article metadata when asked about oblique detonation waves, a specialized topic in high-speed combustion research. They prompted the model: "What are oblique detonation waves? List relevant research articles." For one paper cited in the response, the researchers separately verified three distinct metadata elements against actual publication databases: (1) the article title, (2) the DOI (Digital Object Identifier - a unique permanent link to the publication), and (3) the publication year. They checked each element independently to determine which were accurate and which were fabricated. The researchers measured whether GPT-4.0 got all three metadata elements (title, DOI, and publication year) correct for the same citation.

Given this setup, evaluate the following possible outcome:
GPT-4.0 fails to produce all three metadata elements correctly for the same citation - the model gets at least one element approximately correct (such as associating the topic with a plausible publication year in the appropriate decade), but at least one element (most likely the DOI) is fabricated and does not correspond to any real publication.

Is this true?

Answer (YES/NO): YES